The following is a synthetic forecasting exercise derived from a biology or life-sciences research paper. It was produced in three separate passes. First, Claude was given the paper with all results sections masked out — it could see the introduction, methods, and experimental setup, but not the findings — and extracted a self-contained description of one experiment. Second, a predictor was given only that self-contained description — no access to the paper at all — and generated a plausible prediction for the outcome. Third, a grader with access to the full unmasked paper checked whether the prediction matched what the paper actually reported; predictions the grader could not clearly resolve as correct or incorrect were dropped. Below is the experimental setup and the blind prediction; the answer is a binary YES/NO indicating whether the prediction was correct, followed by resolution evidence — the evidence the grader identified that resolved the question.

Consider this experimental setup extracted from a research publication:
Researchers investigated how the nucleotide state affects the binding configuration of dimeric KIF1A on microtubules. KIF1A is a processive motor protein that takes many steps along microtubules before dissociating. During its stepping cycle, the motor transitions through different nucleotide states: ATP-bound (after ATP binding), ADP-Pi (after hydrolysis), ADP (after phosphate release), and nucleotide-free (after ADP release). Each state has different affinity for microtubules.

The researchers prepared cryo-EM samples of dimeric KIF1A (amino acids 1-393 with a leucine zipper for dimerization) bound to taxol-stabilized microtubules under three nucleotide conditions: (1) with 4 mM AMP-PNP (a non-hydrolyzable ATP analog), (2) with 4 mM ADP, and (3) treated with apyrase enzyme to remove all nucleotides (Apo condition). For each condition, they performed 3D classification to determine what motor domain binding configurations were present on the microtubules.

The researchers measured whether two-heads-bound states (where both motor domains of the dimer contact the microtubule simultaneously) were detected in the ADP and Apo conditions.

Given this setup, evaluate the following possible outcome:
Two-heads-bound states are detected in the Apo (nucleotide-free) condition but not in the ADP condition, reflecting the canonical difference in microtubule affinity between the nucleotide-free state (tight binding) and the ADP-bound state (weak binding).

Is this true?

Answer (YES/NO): NO